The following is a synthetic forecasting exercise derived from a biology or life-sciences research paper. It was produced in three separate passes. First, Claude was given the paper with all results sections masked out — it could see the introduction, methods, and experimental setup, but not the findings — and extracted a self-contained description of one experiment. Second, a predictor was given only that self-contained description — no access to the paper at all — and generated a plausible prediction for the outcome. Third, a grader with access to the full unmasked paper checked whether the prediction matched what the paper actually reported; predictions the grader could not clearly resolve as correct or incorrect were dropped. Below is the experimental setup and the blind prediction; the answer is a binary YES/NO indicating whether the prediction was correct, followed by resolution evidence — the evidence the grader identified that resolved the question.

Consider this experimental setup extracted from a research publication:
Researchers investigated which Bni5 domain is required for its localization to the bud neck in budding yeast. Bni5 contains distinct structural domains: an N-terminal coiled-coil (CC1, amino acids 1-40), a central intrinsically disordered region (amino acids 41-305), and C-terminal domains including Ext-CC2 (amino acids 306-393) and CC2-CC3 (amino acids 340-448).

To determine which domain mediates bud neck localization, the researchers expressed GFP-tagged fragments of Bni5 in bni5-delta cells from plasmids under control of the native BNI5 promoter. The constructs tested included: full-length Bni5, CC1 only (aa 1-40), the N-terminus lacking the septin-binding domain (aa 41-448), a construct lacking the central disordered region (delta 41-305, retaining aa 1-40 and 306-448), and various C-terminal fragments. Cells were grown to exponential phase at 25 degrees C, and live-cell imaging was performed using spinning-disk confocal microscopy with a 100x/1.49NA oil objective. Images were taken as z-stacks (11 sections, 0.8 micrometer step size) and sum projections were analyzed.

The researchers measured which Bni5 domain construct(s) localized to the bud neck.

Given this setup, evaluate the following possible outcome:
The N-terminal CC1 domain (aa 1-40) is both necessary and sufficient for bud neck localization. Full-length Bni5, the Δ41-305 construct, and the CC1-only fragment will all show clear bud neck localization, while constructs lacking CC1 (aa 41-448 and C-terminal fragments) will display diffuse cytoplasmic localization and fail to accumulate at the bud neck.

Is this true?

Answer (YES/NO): NO